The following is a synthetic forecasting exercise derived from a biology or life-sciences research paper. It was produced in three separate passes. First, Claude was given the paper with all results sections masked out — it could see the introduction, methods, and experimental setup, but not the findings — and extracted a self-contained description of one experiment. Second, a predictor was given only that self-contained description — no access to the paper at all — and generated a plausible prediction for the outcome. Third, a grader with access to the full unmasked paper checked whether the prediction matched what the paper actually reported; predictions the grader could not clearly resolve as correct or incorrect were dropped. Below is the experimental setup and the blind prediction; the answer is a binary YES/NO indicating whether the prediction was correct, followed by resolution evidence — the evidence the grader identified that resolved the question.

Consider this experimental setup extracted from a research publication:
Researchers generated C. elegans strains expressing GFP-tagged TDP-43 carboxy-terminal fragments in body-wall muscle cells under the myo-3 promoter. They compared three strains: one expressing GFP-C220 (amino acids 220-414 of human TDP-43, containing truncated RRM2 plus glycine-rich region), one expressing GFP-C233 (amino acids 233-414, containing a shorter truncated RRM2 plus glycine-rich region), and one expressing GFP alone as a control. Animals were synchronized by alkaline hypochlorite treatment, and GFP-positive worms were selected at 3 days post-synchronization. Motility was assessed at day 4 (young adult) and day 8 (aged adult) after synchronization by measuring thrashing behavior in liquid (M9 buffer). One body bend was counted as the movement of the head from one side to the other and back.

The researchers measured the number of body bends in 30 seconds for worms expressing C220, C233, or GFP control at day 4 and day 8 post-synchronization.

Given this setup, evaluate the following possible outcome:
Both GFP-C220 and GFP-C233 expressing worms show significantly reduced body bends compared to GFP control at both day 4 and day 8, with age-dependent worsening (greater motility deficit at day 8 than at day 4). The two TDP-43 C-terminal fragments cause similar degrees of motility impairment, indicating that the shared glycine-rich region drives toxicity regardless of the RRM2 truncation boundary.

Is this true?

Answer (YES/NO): NO